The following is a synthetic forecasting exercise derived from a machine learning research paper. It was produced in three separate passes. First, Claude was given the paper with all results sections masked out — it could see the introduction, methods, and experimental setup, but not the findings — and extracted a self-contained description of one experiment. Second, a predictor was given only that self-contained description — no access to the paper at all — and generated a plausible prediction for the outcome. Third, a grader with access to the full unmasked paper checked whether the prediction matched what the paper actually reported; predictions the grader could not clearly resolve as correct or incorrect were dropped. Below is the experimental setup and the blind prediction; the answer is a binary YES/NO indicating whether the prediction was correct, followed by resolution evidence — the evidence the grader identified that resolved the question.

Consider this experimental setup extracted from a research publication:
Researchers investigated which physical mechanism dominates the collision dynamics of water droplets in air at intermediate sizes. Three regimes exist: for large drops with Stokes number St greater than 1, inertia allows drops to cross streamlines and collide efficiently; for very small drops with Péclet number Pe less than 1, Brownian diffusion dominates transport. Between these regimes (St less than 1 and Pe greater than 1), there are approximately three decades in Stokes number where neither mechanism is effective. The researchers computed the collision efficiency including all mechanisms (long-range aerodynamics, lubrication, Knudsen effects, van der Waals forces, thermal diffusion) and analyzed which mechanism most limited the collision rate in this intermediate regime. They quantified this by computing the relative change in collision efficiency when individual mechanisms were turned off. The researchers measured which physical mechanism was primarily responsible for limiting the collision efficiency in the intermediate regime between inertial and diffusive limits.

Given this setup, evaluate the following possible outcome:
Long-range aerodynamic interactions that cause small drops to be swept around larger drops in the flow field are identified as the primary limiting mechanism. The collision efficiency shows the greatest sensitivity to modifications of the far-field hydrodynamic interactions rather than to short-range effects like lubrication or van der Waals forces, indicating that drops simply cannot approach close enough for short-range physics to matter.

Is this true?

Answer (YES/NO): NO